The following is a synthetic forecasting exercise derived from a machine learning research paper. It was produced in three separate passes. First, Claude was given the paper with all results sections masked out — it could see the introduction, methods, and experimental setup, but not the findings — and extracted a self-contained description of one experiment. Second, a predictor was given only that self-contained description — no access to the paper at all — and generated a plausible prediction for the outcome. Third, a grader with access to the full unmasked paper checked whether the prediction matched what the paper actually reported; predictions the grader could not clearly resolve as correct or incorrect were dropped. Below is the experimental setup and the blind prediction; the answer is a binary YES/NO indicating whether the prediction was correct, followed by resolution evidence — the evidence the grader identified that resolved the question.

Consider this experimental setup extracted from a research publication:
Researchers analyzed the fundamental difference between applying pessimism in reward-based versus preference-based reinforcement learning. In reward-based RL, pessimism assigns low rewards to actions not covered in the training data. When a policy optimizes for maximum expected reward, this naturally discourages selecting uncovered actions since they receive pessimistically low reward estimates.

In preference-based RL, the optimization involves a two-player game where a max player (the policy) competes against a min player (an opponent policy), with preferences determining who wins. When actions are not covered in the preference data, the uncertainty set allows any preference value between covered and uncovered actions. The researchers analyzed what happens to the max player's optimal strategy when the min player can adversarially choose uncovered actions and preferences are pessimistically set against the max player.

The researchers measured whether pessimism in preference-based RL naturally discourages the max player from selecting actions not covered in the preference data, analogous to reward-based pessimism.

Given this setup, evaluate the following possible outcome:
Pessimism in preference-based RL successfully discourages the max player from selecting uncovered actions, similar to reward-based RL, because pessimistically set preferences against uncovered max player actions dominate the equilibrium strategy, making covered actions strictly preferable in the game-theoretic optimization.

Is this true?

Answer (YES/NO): NO